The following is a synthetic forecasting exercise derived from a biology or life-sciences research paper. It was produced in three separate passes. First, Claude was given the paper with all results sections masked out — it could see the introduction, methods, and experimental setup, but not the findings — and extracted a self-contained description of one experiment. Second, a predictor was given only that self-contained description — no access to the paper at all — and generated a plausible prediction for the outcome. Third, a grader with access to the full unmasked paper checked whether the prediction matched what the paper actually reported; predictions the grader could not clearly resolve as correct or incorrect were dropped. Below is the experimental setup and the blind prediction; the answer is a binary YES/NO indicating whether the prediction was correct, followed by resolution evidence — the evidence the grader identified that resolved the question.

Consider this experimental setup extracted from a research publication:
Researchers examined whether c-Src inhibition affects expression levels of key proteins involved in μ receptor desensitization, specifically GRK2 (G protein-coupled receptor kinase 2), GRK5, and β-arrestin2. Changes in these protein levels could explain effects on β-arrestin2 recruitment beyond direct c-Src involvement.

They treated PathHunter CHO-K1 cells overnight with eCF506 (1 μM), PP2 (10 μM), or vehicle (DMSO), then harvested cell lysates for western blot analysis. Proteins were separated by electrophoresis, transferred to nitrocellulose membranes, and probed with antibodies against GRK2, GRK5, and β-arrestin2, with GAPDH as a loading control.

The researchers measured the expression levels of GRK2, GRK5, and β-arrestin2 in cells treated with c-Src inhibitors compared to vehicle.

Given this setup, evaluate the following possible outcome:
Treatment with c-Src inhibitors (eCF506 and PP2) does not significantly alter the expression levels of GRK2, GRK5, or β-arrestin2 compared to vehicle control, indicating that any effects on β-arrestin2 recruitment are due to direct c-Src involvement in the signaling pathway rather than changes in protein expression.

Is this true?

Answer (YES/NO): NO